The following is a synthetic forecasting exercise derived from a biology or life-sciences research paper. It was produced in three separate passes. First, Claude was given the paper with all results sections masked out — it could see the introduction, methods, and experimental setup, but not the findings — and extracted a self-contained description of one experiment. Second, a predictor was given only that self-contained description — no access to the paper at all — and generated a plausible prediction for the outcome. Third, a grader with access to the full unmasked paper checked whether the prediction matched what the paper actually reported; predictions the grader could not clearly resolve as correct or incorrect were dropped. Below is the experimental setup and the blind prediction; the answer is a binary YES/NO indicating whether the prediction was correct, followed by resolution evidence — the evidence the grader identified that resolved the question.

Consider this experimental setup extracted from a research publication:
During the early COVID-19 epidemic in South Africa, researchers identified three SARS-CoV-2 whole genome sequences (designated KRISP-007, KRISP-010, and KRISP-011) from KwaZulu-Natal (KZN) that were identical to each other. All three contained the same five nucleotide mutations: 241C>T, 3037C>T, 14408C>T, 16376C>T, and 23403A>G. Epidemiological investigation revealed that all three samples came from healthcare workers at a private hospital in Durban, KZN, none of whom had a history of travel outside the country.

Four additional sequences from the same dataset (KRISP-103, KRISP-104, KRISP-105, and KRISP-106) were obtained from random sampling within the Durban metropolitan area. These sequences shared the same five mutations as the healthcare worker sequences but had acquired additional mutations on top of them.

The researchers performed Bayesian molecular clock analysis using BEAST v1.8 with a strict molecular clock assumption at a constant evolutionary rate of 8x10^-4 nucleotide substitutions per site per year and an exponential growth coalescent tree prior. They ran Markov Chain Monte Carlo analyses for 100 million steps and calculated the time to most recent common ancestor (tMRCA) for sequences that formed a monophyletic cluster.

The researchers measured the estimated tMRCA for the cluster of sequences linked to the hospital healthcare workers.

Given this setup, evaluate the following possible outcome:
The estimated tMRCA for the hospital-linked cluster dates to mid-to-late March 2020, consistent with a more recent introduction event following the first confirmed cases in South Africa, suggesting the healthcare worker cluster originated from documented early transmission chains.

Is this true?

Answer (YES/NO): YES